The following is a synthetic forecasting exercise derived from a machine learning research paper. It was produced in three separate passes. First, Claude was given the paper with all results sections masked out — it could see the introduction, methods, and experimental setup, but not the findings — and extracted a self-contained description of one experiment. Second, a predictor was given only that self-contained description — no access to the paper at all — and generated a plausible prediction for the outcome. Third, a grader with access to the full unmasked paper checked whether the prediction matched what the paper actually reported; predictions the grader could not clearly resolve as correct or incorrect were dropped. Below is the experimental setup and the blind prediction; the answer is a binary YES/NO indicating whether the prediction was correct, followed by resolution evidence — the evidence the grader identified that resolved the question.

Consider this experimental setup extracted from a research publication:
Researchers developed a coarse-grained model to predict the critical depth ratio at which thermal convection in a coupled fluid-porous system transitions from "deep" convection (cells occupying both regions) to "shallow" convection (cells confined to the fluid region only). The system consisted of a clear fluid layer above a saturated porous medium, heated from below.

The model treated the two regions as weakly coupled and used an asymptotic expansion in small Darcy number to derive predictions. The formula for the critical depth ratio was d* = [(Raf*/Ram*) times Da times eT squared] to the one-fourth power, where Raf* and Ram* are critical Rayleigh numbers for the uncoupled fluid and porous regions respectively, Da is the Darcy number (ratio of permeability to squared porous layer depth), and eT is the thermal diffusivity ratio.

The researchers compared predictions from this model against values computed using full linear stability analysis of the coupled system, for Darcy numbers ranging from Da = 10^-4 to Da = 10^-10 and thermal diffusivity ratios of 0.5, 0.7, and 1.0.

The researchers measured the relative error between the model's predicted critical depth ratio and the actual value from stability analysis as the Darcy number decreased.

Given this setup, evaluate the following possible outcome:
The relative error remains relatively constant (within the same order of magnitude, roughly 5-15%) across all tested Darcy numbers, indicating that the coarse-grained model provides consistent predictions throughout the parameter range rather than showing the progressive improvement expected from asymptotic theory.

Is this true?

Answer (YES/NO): NO